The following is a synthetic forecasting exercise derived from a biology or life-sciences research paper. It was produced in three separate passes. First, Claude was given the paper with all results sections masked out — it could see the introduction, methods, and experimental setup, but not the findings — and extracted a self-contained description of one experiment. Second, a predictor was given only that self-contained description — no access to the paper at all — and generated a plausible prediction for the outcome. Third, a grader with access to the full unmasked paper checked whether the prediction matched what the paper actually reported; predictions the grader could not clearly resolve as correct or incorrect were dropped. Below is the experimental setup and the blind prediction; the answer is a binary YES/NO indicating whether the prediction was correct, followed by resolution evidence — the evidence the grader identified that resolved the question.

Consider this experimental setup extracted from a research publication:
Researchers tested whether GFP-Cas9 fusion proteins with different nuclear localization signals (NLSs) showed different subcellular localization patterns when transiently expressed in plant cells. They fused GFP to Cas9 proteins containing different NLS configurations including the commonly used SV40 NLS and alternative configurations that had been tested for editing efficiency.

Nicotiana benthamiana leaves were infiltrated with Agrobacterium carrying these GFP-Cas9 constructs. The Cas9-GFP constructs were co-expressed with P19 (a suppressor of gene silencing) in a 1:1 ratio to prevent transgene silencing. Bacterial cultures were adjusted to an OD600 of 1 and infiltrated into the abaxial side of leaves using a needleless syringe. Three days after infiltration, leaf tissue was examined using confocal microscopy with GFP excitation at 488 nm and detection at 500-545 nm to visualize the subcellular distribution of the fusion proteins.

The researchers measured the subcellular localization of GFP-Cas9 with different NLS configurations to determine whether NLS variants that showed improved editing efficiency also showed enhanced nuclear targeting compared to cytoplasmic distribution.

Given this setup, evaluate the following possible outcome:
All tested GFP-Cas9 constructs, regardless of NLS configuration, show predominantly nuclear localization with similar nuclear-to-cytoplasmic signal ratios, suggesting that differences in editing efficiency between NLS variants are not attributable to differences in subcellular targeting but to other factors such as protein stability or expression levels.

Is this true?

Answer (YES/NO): NO